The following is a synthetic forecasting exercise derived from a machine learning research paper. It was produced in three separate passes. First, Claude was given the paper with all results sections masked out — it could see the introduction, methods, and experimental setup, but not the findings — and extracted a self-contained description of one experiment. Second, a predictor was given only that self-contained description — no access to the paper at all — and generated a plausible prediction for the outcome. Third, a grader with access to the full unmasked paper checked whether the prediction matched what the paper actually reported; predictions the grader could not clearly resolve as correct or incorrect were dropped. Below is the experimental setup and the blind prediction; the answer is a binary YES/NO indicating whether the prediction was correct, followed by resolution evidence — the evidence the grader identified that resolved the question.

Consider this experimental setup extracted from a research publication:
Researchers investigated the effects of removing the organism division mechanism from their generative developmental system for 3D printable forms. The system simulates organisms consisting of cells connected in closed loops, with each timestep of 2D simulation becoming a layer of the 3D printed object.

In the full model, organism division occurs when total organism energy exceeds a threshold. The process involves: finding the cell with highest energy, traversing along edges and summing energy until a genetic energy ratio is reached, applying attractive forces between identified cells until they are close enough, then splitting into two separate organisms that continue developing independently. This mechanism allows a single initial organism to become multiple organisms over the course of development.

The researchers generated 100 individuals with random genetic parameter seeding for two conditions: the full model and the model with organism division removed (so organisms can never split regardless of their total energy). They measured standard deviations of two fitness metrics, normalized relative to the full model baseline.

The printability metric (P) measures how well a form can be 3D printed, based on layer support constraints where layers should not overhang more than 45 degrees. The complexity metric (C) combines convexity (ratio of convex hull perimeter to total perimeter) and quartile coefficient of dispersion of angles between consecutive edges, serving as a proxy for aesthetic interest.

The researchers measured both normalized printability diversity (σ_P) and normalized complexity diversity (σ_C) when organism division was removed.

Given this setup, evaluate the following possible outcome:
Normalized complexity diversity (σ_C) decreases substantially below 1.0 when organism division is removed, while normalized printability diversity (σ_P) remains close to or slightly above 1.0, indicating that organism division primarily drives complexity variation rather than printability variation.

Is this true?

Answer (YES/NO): NO